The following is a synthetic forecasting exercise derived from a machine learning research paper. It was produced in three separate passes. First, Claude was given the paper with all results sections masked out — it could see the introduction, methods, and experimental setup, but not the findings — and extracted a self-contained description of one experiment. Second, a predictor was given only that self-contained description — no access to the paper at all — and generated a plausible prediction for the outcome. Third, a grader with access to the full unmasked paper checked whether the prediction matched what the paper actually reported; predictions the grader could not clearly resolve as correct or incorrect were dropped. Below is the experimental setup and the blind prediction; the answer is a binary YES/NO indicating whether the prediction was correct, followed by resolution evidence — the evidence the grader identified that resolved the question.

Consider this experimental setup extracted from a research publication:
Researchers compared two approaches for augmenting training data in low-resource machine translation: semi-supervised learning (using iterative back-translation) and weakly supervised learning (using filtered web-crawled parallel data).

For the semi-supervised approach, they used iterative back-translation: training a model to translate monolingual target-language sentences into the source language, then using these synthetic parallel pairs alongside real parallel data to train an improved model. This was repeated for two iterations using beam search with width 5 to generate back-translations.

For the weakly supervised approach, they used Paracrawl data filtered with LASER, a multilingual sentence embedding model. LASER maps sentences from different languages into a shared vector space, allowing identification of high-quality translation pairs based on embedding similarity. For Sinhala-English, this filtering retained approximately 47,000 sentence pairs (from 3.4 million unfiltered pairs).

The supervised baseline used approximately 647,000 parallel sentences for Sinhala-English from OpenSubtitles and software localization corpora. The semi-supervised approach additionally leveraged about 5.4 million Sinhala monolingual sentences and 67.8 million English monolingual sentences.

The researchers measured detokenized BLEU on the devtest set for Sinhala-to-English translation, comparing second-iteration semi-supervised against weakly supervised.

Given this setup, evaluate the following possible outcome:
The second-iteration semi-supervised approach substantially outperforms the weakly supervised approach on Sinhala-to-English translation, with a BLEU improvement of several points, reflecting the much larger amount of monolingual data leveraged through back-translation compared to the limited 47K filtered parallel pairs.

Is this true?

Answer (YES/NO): YES